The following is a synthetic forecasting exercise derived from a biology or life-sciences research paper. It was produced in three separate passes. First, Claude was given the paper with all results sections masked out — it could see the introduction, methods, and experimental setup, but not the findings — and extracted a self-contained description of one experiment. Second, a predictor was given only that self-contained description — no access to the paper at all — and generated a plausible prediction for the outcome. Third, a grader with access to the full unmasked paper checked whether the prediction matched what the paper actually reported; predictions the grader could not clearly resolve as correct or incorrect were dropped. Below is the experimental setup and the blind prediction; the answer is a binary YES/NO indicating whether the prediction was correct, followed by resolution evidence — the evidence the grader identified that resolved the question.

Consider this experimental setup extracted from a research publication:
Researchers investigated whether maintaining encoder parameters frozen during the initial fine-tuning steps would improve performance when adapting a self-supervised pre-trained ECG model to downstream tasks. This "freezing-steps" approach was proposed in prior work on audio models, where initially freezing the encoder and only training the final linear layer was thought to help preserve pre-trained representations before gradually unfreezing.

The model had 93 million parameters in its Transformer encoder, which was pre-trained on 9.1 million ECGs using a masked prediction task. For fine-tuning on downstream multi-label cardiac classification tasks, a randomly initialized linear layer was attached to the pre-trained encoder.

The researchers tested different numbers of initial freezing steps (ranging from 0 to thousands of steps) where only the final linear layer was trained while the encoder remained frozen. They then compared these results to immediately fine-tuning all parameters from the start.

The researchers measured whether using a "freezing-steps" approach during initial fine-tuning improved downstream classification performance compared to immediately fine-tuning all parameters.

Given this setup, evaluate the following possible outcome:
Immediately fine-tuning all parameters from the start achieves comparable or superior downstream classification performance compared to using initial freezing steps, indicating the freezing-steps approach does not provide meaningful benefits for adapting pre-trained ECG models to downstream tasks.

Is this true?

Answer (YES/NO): YES